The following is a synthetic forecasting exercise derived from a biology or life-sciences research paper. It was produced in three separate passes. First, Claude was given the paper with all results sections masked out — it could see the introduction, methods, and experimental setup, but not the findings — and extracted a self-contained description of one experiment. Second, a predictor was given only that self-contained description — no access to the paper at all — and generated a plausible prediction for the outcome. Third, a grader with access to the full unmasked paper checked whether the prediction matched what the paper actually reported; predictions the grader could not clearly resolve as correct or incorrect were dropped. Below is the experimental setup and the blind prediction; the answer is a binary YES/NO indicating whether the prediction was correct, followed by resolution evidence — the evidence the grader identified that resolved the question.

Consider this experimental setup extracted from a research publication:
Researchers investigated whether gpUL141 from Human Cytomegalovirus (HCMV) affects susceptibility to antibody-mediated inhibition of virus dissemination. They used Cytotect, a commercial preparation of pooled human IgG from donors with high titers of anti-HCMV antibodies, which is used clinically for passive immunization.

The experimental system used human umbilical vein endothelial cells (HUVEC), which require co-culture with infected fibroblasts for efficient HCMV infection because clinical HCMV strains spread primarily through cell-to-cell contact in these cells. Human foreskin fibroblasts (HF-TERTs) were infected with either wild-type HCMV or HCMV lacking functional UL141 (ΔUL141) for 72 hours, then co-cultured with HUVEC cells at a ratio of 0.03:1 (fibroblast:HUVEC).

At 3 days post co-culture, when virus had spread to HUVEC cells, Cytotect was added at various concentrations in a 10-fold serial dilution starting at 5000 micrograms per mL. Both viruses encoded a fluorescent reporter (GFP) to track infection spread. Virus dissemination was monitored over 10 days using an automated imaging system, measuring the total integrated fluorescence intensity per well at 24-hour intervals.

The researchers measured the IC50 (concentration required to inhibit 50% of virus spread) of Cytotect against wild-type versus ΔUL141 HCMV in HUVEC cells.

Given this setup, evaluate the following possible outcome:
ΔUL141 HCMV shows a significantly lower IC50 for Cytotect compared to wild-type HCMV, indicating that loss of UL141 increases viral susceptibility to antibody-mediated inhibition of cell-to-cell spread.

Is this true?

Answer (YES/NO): YES